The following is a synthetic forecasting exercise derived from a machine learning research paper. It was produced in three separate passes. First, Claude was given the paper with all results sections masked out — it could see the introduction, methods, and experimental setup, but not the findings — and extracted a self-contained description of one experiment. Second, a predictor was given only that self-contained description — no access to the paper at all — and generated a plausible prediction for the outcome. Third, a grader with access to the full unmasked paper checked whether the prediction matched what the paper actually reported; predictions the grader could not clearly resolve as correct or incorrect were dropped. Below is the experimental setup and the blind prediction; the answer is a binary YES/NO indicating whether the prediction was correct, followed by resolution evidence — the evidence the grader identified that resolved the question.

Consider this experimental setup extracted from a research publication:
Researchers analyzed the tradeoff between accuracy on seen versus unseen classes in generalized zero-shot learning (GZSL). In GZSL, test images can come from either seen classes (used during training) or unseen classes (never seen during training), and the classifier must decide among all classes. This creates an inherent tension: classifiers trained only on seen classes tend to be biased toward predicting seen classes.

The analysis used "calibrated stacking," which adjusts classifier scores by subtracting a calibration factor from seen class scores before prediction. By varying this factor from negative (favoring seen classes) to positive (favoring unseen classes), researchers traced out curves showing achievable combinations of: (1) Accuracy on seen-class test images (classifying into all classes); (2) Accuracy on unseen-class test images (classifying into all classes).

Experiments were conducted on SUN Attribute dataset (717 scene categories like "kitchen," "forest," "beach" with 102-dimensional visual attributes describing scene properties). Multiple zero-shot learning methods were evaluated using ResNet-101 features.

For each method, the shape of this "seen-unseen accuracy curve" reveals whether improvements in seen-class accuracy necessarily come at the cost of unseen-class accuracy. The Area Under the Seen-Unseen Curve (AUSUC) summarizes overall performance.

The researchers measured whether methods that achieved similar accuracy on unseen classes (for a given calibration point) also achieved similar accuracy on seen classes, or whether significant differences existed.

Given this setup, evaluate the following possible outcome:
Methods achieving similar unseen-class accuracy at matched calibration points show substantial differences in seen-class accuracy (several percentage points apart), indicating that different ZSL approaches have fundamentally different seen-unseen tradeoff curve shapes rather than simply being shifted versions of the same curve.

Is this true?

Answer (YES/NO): YES